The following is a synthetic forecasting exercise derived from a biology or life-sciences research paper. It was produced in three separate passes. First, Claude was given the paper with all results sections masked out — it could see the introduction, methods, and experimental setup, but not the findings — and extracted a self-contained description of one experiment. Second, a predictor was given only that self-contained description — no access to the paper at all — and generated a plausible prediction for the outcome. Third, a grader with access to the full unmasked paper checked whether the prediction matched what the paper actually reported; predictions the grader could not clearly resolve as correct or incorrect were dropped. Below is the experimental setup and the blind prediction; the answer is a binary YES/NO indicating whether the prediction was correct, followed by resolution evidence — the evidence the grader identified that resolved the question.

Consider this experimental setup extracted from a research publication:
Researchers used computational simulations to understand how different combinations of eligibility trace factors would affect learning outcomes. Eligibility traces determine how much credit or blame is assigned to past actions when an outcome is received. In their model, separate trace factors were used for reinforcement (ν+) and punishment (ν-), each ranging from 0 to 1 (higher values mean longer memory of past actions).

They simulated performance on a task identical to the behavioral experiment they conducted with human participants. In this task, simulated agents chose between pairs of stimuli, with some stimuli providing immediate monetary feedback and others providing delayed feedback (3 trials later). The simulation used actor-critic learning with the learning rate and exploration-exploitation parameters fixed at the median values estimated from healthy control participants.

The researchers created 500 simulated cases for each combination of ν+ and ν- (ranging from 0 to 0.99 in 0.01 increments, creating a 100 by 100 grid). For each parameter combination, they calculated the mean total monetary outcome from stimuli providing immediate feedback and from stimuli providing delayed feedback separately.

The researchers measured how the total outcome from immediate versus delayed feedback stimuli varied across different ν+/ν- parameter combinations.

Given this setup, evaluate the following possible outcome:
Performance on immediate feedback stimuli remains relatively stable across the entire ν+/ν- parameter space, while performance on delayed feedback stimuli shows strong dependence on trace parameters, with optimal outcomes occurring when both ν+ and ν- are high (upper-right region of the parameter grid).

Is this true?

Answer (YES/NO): YES